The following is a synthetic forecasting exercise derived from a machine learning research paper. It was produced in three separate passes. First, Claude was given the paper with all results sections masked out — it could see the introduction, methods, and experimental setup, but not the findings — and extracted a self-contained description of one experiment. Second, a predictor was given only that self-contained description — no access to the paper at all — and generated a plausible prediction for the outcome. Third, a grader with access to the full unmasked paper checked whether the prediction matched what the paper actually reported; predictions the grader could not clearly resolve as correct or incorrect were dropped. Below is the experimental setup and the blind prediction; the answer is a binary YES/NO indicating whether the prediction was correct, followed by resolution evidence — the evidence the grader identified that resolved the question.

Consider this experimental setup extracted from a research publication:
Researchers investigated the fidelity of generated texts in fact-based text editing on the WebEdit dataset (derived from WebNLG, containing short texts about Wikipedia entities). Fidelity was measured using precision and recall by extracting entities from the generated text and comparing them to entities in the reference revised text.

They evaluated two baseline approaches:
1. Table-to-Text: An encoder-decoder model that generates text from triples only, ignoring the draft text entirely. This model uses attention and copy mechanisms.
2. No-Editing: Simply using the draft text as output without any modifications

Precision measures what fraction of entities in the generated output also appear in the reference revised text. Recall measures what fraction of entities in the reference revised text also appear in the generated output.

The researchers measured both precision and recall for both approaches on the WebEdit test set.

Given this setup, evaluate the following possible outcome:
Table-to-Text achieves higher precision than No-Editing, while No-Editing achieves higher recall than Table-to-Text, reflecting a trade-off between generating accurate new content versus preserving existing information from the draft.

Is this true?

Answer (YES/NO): NO